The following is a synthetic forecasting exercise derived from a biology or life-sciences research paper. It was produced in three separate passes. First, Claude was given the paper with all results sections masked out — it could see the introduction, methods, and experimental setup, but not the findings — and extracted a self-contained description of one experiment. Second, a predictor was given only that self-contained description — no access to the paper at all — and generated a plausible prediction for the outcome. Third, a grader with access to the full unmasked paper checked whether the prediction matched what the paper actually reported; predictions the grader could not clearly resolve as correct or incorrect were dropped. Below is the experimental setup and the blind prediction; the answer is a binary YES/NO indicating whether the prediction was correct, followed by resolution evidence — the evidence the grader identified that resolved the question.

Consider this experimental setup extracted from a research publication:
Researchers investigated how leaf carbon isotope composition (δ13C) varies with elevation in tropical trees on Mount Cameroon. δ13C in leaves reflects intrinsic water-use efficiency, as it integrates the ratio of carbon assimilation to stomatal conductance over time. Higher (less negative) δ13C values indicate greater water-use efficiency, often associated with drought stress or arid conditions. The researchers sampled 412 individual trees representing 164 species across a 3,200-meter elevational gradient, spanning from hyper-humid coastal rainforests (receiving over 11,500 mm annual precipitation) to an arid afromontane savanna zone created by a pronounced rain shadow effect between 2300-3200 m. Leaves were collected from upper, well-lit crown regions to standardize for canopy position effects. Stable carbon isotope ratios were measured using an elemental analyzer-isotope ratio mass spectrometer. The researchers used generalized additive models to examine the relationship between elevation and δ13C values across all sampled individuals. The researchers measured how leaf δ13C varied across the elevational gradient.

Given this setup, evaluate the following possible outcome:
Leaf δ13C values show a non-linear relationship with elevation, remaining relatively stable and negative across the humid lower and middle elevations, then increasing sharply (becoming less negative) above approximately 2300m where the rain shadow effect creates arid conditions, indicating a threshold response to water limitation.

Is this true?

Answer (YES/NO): NO